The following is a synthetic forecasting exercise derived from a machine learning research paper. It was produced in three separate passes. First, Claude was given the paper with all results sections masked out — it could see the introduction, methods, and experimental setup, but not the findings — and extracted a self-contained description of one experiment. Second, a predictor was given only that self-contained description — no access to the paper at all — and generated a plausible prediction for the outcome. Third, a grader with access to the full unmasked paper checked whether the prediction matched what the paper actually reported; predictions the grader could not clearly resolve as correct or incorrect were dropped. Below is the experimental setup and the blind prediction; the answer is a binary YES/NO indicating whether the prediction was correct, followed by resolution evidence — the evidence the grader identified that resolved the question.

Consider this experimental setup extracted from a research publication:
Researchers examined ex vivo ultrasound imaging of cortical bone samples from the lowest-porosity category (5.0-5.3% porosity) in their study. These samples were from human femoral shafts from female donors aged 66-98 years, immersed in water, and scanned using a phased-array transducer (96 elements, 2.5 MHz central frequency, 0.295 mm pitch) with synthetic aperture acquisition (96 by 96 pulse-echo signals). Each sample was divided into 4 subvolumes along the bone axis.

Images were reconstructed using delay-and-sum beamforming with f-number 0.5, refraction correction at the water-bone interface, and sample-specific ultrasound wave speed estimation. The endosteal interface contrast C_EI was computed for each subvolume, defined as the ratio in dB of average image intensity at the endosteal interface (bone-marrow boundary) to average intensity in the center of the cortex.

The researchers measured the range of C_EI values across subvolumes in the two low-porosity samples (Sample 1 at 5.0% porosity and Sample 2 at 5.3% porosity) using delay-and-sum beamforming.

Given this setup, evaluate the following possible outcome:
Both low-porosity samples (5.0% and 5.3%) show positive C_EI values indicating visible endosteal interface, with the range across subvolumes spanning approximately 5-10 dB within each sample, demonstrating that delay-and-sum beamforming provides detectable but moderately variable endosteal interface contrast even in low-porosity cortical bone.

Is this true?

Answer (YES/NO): NO